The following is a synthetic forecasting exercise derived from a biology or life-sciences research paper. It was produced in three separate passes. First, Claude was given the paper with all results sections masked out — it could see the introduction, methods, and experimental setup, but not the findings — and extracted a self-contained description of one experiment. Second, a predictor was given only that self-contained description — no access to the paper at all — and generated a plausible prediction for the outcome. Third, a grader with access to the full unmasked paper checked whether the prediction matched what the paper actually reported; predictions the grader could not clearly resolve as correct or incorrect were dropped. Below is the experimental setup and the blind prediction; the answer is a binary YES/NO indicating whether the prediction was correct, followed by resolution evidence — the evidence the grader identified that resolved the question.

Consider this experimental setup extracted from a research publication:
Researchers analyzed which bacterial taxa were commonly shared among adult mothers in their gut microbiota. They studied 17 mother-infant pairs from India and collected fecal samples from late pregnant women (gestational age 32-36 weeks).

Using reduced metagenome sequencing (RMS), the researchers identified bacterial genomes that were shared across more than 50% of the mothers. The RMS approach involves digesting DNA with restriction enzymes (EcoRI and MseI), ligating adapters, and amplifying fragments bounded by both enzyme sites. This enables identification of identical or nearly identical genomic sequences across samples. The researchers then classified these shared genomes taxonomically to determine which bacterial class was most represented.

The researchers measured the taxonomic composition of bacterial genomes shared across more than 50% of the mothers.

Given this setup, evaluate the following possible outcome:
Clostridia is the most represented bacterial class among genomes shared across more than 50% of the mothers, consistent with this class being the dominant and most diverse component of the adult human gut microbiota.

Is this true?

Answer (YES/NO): YES